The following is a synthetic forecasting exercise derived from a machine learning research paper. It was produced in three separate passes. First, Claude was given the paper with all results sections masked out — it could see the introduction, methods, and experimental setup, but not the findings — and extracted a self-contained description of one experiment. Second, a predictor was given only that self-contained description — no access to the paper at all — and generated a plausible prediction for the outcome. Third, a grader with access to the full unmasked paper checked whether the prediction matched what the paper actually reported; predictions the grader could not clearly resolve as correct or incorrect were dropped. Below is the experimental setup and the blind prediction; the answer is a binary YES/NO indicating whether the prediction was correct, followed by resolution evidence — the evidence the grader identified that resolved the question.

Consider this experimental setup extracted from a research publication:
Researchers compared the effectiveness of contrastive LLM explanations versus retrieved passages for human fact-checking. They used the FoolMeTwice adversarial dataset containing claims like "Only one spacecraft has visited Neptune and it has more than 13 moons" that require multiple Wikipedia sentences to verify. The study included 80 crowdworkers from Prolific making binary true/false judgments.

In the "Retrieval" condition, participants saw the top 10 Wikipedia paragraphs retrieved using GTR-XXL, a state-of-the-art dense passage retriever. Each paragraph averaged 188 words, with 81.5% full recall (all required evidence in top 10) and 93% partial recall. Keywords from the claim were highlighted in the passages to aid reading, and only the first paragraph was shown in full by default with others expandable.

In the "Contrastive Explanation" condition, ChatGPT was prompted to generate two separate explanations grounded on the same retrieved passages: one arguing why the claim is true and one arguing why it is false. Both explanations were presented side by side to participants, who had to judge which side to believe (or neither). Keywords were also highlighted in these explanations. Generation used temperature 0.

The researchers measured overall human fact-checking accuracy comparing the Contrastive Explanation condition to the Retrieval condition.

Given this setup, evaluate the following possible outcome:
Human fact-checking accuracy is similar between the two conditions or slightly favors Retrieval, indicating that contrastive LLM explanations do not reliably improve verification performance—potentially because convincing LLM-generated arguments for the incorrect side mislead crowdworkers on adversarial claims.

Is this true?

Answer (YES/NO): YES